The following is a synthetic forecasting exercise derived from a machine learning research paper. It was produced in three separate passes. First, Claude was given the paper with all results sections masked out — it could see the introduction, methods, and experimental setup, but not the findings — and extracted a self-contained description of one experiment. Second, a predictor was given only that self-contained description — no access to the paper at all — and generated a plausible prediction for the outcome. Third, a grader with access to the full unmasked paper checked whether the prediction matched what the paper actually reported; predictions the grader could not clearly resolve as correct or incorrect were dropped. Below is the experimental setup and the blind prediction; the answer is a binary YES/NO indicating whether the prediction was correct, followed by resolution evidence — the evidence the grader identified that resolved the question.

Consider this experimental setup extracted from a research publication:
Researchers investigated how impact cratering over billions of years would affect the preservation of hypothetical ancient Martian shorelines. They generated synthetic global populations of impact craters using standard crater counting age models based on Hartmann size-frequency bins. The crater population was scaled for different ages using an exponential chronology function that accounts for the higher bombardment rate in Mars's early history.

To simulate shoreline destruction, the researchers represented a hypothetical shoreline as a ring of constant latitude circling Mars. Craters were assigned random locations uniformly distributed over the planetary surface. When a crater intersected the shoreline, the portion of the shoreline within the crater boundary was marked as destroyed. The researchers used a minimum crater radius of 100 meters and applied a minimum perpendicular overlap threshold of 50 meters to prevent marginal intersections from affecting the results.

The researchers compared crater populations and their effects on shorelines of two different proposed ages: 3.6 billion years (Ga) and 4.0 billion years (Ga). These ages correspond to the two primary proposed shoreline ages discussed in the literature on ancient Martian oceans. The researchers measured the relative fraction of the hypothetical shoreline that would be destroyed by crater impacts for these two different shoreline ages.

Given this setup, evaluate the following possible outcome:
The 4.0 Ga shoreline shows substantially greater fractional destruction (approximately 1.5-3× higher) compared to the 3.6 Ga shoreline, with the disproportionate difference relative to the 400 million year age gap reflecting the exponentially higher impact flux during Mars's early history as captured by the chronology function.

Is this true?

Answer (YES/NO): NO